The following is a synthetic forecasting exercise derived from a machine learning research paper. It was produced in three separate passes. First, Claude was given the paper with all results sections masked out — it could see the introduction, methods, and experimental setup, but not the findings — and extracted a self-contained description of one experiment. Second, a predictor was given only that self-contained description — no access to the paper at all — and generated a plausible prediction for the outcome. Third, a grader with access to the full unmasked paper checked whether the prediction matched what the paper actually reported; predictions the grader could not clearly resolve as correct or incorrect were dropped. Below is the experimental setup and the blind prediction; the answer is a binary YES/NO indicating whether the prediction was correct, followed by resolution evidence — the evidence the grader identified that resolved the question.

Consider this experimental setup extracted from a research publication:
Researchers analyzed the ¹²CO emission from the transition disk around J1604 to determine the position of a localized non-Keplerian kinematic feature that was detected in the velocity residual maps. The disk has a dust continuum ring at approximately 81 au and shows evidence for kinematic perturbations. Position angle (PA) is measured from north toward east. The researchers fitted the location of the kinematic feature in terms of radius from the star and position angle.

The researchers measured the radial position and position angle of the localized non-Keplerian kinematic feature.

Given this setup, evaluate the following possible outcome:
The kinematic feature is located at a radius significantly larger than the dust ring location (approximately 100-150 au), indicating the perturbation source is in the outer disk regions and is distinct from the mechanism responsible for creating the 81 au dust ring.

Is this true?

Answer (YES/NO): NO